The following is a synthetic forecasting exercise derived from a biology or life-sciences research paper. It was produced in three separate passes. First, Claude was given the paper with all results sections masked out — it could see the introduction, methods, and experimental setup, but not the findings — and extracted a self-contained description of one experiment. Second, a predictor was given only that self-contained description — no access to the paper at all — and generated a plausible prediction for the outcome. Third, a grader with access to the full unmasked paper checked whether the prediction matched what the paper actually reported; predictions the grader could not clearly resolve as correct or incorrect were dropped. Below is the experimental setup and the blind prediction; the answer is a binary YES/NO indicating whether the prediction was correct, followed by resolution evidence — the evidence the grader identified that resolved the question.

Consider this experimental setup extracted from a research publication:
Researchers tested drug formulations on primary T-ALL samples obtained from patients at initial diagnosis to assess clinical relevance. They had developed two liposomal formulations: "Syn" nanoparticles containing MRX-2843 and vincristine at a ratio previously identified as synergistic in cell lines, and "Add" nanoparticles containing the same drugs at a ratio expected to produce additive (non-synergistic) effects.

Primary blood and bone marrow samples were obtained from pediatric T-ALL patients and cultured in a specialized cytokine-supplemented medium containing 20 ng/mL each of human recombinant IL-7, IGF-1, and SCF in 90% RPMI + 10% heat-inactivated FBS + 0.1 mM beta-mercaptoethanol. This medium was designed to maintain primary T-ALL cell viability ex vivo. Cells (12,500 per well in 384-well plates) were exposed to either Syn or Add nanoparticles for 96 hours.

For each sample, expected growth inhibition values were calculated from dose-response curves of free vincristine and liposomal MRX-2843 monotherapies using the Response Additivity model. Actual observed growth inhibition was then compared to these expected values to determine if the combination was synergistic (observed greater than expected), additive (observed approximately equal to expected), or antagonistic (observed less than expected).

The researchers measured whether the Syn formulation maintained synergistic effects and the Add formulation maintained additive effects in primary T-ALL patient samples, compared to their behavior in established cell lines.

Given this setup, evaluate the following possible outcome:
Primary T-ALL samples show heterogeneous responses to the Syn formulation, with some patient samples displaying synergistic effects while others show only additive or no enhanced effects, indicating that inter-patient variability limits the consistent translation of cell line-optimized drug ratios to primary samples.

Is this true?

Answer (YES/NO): NO